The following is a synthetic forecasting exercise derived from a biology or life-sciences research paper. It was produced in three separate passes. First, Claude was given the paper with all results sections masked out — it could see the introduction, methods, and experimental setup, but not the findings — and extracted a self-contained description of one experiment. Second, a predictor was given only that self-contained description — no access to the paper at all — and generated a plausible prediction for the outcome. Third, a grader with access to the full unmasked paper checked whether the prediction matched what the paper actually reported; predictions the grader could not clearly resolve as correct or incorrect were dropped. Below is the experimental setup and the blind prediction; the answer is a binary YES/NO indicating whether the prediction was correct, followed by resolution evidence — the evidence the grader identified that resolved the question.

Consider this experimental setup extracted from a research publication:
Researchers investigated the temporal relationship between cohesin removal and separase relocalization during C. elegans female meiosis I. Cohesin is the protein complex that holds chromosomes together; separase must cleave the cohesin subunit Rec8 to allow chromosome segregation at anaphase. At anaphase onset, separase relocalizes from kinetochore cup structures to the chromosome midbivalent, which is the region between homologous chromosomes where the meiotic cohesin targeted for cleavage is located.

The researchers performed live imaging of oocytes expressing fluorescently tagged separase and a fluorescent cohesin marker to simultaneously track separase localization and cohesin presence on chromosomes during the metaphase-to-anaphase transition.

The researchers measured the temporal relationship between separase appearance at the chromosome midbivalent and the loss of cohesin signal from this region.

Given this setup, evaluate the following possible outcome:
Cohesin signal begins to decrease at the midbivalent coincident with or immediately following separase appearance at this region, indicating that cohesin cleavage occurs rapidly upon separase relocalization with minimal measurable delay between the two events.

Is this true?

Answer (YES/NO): YES